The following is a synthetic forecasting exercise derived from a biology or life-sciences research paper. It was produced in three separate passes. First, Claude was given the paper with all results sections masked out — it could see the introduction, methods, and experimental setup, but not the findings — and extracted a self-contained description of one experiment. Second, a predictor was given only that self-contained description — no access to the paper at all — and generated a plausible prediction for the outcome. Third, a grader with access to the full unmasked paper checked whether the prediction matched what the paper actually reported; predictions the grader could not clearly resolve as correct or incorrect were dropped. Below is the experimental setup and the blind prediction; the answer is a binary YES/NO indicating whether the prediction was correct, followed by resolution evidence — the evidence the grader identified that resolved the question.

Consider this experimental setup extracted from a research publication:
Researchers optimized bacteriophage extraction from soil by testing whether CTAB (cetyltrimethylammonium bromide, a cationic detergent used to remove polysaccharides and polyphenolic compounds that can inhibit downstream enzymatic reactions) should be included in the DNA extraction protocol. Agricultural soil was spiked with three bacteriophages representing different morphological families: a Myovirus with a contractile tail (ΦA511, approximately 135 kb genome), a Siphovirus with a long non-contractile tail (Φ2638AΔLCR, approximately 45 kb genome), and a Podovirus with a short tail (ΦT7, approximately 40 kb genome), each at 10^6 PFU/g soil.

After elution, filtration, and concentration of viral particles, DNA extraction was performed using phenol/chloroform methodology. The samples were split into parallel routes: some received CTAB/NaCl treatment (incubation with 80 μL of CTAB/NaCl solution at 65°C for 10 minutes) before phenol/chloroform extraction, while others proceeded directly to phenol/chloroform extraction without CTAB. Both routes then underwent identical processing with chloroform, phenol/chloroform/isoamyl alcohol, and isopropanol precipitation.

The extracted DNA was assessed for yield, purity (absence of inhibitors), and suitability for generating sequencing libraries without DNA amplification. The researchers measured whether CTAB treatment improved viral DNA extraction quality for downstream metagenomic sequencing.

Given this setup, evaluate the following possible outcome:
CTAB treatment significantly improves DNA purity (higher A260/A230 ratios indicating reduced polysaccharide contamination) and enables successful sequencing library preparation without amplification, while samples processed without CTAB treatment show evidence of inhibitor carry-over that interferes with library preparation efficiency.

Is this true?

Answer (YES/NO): NO